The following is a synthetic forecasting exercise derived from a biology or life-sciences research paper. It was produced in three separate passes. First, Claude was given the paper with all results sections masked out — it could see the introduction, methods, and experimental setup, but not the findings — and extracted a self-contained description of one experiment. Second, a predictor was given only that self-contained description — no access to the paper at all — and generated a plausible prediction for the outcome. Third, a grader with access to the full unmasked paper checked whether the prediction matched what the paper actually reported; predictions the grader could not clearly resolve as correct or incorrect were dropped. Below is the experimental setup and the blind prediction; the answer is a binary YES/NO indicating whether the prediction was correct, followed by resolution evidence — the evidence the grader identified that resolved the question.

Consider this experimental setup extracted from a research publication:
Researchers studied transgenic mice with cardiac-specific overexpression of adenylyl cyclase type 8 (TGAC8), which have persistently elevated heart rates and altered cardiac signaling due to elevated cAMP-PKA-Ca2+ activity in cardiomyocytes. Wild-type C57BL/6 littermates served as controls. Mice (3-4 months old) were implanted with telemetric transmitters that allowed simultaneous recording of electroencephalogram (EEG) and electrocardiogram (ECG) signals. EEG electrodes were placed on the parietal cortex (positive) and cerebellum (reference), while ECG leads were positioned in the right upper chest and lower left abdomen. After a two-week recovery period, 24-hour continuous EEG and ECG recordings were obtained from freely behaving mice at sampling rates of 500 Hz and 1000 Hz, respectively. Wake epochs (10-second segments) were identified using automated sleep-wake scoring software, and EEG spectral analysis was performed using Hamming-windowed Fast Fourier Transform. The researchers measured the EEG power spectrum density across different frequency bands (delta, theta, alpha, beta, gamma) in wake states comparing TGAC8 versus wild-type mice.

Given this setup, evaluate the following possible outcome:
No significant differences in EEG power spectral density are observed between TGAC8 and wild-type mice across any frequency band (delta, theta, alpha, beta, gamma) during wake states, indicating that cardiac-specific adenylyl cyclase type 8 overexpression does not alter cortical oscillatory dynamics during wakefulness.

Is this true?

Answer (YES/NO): NO